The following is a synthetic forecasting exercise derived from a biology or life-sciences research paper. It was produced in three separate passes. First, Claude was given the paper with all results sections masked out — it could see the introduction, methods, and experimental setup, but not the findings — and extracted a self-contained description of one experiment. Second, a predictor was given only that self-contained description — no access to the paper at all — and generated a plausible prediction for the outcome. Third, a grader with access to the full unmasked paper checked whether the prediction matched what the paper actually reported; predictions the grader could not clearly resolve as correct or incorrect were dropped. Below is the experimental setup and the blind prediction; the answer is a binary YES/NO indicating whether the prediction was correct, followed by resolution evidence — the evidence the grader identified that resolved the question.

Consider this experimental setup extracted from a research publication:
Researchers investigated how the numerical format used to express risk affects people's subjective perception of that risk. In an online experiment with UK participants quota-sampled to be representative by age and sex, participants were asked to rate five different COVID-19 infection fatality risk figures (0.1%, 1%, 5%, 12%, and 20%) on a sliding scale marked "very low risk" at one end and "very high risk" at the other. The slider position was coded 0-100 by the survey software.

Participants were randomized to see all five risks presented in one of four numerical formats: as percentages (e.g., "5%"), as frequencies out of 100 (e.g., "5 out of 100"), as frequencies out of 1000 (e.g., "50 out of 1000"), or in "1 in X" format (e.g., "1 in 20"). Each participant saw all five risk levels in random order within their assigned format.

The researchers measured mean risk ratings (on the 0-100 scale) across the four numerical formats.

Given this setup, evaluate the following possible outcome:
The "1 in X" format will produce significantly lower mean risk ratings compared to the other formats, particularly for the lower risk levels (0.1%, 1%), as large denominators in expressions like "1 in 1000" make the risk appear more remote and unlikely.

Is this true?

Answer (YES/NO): NO